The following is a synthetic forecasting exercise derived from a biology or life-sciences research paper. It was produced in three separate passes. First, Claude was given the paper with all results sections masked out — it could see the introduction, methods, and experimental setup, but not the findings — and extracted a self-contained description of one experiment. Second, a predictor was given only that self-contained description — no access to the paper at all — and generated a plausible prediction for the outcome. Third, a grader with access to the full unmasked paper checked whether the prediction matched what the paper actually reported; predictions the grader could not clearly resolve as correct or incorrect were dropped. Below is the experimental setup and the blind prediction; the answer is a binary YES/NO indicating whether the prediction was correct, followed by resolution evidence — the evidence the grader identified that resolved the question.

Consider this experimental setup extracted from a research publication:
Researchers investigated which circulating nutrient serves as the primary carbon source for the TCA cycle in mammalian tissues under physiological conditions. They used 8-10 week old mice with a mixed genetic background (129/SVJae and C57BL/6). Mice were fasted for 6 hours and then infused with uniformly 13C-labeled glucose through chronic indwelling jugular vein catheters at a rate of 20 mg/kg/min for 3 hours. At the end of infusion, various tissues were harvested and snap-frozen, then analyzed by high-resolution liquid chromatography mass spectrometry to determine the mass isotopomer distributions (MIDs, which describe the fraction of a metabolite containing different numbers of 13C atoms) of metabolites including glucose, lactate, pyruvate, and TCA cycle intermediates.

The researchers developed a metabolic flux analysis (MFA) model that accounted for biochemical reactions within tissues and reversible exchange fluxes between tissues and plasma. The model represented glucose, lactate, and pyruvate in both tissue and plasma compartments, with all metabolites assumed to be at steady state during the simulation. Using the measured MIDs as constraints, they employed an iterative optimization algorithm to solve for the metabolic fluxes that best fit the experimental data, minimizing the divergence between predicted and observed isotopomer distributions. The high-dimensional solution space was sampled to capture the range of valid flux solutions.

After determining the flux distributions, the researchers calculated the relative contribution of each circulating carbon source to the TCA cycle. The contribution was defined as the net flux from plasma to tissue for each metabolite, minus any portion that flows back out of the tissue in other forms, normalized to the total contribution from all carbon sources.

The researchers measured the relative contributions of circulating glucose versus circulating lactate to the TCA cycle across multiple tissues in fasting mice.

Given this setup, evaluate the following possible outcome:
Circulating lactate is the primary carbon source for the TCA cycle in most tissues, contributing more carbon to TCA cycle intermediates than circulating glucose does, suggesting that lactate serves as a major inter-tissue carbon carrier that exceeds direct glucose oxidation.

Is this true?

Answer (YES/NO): NO